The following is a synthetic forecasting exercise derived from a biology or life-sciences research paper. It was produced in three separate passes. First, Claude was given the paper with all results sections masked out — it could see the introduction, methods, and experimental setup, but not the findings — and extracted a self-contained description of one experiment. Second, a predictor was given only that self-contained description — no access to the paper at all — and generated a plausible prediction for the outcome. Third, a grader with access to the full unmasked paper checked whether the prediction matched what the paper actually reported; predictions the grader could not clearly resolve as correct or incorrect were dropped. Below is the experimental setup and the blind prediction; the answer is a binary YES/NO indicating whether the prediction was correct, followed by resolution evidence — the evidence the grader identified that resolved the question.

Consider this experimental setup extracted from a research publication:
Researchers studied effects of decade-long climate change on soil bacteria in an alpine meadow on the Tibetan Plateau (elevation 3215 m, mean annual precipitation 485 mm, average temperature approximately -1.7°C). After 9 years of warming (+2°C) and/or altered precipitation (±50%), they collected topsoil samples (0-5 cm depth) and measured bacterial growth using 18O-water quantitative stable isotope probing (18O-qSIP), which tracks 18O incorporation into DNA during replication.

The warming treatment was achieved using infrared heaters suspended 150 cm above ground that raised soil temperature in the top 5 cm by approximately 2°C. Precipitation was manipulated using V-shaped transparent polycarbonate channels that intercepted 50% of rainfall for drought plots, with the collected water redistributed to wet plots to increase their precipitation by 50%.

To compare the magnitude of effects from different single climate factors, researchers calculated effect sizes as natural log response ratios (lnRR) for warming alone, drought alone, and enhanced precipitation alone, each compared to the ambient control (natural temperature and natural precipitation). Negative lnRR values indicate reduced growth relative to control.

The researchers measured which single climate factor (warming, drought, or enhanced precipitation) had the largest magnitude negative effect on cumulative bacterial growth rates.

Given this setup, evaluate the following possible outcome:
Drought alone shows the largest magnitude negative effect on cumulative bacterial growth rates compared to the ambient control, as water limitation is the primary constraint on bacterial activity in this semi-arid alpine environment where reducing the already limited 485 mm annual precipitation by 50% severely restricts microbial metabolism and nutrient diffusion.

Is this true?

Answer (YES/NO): NO